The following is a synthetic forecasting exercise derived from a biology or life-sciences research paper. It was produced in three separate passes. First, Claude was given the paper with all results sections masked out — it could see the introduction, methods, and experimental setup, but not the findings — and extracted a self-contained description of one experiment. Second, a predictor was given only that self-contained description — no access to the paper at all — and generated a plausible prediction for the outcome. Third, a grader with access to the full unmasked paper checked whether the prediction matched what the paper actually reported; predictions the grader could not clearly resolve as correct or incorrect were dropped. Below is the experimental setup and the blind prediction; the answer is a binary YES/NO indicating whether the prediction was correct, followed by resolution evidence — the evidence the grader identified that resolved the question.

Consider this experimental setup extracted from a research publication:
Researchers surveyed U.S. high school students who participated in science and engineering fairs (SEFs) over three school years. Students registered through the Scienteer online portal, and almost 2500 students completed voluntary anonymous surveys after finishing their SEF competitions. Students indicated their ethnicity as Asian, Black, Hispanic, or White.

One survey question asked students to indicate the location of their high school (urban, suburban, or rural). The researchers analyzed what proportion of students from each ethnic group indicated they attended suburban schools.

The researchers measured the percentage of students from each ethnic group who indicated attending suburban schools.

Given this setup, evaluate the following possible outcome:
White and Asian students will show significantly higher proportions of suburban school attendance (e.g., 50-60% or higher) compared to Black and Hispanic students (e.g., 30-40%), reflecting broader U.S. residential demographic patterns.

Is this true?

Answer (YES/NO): NO